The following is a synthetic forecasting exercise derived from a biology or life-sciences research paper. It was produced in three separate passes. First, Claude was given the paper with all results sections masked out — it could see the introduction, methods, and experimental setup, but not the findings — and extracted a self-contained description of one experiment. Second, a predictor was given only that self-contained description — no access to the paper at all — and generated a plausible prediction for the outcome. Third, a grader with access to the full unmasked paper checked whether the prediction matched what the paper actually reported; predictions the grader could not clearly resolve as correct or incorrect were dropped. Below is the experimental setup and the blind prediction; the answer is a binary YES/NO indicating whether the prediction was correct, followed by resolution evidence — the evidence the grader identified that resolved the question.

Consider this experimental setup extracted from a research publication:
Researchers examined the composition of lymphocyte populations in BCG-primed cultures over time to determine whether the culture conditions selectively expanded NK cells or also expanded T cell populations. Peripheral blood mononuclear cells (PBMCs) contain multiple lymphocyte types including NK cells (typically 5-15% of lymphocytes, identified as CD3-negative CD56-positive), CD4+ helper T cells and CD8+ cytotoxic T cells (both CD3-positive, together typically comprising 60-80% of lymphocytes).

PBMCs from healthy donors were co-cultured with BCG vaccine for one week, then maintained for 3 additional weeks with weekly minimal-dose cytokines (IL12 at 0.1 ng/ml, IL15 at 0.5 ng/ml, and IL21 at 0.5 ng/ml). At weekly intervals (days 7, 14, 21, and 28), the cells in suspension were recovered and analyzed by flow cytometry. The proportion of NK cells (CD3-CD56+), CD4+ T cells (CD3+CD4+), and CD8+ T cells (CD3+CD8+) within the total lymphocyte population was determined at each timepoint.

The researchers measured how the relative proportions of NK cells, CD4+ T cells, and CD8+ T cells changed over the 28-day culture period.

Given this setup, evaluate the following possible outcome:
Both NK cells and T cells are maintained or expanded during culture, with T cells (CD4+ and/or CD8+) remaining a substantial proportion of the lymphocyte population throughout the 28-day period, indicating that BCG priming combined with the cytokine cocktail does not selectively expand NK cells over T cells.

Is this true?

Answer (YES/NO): NO